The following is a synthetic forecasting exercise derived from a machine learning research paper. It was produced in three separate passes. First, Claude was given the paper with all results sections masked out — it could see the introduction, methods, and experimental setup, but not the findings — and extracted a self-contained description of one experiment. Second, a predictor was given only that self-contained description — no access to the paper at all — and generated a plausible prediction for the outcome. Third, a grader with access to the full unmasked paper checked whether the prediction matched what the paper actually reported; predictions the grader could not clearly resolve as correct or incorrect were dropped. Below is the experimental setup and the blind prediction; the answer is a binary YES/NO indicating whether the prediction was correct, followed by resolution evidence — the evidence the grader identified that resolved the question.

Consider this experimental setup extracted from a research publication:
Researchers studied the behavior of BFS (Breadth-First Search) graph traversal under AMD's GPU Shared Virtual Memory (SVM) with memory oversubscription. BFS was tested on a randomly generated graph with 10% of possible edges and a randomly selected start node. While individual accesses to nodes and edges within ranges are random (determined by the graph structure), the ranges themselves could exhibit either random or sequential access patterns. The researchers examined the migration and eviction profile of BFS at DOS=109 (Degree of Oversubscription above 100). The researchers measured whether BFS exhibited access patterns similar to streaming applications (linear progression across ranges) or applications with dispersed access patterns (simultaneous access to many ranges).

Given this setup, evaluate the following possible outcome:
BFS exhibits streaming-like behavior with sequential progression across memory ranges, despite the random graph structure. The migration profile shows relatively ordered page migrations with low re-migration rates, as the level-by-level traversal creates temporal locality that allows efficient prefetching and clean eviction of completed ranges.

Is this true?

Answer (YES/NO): NO